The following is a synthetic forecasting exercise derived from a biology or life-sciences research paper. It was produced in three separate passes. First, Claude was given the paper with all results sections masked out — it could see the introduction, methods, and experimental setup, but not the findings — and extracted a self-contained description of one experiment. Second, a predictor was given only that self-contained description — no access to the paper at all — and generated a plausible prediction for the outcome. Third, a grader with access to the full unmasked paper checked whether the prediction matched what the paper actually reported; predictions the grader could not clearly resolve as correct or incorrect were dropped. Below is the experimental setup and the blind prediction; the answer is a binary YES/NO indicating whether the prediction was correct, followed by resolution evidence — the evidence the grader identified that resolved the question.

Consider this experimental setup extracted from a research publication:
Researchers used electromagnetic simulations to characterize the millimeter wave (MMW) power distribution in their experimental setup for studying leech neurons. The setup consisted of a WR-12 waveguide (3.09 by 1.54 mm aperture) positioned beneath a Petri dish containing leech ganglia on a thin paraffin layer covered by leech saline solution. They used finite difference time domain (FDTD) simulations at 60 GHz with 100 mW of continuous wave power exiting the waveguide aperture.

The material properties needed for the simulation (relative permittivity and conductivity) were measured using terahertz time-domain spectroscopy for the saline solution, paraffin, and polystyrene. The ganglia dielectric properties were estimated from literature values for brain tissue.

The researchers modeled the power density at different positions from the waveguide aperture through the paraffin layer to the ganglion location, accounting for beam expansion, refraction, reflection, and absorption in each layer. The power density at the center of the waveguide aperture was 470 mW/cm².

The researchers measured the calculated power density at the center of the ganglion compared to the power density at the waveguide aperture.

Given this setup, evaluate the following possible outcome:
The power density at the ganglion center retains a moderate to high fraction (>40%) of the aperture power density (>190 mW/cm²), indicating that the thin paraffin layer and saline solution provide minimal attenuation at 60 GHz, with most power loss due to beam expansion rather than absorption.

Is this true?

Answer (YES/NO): NO